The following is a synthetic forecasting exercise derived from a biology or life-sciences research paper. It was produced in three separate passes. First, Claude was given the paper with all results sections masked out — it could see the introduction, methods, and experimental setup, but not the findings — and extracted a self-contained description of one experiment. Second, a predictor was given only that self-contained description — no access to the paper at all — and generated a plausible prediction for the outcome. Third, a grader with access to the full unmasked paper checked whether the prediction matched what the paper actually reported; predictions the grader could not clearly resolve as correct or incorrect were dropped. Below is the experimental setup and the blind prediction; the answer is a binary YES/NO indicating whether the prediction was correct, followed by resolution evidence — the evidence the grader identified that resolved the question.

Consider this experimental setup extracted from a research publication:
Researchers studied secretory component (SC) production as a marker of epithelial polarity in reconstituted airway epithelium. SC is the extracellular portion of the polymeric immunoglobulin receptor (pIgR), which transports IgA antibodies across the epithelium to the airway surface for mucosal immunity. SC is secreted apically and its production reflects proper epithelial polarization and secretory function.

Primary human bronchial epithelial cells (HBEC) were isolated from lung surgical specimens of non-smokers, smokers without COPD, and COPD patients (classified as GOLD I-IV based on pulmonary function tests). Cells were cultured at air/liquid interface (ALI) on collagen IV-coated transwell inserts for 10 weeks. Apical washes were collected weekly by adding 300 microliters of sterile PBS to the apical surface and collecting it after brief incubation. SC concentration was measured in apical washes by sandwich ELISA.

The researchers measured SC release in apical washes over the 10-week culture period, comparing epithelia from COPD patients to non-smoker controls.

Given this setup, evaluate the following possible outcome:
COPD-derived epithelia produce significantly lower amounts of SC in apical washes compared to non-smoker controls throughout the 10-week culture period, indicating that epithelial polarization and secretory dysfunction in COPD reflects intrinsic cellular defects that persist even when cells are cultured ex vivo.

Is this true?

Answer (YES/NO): YES